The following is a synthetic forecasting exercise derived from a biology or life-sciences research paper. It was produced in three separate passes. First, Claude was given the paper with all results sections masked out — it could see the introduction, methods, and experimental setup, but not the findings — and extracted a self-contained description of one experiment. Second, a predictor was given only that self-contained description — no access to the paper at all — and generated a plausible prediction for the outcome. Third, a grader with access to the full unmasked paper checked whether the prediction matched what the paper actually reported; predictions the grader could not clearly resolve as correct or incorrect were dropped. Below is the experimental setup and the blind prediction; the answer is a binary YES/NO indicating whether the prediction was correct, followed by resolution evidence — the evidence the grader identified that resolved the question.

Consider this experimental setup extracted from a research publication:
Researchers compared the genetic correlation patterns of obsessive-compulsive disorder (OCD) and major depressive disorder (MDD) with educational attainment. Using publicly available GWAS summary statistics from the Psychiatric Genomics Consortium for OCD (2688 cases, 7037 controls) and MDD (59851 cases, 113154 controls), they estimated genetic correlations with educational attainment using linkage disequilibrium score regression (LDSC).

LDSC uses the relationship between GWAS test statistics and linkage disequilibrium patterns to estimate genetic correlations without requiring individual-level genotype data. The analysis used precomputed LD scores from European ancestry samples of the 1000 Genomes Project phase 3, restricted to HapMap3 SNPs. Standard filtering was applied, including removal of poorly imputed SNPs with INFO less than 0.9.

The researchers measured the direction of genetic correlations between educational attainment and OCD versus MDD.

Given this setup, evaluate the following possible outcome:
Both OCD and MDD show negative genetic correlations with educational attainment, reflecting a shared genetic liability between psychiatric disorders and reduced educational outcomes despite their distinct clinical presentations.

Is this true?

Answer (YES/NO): NO